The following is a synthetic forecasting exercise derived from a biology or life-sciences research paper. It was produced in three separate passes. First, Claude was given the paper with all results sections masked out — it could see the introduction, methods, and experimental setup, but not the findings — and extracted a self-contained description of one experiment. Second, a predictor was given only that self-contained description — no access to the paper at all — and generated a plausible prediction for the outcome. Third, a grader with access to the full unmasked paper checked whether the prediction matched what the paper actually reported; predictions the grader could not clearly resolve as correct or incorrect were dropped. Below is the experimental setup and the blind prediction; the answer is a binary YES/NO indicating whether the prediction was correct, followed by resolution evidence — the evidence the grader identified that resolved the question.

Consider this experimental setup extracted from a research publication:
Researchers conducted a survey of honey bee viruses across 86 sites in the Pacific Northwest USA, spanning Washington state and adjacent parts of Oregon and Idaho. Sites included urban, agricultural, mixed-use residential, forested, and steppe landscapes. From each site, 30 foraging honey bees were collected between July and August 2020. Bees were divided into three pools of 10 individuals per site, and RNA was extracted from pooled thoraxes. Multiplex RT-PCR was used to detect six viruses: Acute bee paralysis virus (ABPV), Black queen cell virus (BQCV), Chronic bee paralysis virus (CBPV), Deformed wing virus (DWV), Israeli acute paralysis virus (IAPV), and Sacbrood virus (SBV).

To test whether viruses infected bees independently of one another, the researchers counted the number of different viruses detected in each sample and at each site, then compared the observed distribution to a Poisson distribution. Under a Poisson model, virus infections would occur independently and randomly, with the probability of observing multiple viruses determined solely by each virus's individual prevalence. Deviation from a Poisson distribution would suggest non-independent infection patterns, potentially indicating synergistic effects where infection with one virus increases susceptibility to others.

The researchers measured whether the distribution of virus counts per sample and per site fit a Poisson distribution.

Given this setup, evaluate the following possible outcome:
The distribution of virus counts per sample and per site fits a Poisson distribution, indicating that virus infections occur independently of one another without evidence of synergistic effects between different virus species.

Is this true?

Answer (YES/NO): NO